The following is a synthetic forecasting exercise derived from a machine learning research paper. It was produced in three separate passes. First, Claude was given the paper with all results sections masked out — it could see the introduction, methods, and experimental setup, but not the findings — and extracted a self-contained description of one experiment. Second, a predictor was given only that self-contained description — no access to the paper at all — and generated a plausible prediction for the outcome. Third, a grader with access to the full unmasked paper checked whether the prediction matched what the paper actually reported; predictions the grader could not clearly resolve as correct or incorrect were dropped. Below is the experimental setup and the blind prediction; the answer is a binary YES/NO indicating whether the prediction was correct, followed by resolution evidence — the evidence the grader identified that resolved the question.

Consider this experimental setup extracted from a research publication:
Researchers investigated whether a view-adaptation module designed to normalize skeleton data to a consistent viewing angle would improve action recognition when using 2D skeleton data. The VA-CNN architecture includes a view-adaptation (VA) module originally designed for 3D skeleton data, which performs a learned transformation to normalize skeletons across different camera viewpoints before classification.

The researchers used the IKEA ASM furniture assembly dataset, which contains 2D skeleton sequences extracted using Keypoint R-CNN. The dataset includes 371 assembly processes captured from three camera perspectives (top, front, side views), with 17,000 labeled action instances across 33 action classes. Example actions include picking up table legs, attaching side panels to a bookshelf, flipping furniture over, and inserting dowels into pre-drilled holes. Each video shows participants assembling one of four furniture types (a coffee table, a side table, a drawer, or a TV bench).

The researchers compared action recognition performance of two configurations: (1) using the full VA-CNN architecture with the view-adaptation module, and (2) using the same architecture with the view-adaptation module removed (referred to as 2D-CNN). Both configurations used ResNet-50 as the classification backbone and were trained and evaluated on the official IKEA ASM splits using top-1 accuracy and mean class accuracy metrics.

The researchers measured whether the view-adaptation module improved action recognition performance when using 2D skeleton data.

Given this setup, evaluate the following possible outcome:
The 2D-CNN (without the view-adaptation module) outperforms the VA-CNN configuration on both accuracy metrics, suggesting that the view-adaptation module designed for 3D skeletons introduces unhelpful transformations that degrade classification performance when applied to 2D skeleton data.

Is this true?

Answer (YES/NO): NO